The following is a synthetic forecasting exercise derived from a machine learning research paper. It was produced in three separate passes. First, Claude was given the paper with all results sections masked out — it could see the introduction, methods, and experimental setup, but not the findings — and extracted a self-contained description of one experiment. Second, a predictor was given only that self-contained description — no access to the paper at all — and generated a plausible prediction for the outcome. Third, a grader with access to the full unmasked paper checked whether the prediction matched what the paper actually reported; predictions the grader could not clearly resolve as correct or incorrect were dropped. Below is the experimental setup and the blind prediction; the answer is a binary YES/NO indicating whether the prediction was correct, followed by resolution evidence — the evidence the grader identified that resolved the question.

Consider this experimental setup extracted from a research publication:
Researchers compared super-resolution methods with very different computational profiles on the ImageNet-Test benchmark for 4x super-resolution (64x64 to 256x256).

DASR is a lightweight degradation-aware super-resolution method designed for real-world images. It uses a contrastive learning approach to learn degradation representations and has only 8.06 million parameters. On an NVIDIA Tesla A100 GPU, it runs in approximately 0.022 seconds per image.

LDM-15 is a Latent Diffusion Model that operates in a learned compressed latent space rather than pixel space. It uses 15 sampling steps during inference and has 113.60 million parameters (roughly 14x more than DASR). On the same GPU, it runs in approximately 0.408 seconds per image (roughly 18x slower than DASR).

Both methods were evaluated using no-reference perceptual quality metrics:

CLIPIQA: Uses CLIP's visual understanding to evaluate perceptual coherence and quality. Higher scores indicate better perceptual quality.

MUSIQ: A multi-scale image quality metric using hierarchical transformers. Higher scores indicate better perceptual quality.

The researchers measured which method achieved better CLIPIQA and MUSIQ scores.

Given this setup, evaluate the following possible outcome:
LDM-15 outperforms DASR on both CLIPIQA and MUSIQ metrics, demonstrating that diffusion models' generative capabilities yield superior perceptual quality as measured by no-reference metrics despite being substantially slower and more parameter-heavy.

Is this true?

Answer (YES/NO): NO